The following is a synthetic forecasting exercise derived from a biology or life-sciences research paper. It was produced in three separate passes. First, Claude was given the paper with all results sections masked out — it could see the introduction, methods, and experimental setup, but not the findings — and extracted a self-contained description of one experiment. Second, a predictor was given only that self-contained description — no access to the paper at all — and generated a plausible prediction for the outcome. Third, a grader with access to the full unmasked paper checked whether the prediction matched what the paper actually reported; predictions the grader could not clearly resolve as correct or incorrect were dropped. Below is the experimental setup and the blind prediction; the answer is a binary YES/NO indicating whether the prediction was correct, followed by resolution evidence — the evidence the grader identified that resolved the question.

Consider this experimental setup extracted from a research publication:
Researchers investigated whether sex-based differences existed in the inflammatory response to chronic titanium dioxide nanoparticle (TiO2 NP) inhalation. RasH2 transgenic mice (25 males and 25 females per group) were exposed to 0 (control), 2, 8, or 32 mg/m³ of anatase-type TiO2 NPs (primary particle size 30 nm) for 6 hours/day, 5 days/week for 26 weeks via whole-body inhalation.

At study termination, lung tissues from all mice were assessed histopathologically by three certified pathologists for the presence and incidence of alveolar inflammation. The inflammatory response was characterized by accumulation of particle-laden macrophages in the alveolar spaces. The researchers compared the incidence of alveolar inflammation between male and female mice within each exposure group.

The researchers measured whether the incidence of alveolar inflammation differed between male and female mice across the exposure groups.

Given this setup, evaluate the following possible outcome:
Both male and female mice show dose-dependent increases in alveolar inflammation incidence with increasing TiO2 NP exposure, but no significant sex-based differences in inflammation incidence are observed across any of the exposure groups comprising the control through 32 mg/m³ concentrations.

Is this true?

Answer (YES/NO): NO